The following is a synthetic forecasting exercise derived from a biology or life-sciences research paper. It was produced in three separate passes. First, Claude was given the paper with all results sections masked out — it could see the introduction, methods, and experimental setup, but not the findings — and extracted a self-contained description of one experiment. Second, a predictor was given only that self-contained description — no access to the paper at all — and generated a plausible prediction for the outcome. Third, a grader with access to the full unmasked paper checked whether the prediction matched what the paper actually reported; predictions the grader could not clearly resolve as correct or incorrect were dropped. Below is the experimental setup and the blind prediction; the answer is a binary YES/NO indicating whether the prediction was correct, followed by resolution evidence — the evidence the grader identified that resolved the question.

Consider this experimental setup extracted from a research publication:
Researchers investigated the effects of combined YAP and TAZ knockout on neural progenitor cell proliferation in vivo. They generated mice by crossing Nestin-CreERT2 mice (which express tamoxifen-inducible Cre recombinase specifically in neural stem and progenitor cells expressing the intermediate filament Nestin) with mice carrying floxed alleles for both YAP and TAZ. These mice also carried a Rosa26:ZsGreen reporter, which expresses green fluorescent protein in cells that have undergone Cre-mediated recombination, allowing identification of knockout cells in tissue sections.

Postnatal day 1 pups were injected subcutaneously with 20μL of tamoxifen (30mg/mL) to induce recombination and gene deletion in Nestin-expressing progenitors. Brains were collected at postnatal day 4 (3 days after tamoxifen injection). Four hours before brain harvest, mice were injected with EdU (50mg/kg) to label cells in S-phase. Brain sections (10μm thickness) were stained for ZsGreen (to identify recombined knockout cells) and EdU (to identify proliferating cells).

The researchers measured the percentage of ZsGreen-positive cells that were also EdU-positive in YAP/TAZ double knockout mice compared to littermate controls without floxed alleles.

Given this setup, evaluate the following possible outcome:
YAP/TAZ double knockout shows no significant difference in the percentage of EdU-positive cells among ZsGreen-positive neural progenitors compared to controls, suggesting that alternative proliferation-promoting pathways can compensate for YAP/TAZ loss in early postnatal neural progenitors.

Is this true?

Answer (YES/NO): NO